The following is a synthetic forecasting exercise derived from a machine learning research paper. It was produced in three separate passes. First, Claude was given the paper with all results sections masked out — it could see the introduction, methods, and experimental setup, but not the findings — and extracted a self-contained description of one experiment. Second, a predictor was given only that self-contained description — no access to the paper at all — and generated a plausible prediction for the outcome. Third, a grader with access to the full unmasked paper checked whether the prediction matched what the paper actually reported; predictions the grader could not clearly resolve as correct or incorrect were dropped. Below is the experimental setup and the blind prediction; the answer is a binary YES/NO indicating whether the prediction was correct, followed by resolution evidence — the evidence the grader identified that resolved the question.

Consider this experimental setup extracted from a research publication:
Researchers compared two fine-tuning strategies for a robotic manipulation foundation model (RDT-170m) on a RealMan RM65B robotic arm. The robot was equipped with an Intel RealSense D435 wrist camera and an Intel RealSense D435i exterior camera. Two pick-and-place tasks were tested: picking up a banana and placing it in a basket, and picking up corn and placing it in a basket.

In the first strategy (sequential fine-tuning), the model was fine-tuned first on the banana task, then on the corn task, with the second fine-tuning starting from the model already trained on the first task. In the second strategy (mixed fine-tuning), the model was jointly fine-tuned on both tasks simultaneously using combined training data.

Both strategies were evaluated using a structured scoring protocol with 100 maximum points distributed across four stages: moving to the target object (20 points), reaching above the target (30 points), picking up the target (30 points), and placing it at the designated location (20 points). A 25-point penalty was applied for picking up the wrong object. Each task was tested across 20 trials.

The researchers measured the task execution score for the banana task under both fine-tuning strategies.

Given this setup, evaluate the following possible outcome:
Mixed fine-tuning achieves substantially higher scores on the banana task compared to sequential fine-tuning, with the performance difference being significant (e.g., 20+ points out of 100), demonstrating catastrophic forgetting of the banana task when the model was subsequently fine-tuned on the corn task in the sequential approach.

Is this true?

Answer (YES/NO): YES